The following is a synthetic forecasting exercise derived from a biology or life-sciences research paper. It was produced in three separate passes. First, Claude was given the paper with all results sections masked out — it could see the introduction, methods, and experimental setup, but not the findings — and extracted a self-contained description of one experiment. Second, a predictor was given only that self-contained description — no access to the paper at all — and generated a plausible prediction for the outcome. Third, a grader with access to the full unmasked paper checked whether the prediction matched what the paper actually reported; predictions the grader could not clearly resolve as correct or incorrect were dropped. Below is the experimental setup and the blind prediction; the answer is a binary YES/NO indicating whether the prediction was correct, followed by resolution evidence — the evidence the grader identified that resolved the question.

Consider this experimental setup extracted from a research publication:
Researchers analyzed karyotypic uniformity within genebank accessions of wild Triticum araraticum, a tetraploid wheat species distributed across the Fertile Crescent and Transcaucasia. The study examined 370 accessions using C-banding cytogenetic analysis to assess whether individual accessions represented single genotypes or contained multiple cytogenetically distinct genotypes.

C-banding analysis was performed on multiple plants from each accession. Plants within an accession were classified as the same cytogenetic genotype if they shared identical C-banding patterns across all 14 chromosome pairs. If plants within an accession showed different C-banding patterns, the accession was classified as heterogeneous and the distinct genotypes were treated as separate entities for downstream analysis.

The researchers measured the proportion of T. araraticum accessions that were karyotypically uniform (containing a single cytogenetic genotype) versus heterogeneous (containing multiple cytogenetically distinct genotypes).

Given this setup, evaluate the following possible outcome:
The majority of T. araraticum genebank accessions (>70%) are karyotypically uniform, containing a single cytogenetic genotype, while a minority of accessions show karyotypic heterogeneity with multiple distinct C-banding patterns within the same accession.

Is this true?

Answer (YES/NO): YES